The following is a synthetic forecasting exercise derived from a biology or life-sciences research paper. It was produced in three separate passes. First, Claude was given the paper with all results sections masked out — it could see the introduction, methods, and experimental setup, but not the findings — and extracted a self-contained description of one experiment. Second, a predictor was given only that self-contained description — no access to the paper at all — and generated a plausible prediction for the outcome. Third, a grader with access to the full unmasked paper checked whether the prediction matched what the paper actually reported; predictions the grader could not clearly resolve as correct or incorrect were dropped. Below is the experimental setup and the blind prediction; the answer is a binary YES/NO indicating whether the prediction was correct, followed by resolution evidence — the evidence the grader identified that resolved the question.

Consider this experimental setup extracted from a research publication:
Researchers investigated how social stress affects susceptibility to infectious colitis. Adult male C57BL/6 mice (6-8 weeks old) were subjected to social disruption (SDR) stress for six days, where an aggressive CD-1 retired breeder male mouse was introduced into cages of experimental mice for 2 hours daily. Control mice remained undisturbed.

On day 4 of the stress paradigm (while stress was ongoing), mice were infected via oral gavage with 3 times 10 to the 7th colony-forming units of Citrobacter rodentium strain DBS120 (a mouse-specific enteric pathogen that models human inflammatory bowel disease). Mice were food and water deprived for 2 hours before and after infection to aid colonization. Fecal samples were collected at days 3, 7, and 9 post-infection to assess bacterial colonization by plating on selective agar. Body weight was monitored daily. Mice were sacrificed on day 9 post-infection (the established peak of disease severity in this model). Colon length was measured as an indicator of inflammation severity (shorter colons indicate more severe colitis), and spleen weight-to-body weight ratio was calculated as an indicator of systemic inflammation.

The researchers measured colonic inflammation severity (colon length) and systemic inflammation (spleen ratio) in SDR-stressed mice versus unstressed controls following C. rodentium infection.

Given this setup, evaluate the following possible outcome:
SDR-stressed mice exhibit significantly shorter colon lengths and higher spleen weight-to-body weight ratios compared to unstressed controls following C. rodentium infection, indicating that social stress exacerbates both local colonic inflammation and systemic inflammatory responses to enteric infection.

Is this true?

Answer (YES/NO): YES